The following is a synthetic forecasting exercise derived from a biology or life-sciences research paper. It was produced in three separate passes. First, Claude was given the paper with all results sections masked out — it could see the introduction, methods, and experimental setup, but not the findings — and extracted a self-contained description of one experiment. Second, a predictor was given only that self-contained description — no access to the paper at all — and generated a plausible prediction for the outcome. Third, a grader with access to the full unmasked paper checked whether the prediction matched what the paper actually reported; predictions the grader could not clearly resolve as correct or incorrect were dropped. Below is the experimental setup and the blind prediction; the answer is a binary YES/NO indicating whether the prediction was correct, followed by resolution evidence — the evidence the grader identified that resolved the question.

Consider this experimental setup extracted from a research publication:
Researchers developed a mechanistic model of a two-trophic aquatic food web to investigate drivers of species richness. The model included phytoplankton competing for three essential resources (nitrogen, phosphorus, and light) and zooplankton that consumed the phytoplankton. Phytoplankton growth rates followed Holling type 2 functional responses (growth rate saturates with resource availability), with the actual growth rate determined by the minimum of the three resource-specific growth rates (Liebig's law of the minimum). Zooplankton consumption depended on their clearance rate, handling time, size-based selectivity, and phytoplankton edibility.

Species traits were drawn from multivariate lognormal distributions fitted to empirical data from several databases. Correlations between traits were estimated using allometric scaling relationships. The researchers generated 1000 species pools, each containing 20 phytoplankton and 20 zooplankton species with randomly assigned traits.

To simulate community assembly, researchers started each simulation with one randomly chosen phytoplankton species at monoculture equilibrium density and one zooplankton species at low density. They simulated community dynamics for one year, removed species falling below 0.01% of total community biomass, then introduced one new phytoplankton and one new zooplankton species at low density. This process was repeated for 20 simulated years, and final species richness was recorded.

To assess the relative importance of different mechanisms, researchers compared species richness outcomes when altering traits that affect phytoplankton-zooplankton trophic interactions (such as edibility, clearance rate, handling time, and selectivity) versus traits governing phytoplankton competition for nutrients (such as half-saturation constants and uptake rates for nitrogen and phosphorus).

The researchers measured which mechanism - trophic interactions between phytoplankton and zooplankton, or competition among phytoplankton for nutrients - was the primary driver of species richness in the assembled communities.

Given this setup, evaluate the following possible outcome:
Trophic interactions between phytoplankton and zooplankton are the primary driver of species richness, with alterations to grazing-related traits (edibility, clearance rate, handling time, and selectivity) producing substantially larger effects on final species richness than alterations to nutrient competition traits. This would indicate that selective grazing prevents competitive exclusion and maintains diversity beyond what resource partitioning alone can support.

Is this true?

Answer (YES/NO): YES